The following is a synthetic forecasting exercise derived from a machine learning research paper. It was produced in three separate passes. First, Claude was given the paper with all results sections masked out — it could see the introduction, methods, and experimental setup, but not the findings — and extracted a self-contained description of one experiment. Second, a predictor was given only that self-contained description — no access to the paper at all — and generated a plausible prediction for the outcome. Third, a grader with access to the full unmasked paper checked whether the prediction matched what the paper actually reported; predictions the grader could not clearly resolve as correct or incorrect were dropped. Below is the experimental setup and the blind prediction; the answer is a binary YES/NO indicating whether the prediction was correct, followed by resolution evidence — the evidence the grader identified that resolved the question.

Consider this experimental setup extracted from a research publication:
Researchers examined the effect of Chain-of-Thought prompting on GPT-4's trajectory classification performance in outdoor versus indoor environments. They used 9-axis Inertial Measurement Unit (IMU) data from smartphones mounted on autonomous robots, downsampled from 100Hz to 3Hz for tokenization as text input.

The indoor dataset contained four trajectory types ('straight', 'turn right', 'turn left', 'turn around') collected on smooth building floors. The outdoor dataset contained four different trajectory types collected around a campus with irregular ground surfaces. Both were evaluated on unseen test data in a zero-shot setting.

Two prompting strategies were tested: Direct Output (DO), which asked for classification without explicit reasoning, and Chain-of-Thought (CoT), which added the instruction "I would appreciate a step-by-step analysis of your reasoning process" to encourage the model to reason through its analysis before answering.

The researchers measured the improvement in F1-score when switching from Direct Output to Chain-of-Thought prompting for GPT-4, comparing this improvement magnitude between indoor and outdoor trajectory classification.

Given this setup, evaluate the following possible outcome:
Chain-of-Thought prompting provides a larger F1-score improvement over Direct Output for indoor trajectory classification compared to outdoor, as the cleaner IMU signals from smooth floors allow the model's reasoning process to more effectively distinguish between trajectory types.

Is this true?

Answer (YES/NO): YES